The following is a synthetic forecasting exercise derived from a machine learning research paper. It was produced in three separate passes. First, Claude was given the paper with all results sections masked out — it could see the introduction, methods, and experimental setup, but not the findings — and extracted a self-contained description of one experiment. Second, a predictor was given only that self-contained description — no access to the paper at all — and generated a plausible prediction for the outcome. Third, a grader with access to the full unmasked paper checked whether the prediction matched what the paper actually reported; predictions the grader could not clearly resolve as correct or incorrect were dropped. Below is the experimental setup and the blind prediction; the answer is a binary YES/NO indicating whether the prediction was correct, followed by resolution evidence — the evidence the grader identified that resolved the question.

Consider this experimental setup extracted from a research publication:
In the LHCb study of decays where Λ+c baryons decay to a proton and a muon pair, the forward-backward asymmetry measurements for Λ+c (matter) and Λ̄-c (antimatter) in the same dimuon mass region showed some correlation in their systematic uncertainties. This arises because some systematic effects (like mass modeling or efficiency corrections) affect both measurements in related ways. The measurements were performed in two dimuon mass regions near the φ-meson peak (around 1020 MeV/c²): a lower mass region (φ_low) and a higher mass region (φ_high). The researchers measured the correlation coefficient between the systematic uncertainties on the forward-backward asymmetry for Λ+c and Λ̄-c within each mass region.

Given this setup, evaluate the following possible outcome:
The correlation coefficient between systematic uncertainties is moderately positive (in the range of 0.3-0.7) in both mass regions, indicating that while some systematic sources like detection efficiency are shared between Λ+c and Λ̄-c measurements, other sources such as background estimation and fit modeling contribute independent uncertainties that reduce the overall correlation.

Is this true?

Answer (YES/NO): NO